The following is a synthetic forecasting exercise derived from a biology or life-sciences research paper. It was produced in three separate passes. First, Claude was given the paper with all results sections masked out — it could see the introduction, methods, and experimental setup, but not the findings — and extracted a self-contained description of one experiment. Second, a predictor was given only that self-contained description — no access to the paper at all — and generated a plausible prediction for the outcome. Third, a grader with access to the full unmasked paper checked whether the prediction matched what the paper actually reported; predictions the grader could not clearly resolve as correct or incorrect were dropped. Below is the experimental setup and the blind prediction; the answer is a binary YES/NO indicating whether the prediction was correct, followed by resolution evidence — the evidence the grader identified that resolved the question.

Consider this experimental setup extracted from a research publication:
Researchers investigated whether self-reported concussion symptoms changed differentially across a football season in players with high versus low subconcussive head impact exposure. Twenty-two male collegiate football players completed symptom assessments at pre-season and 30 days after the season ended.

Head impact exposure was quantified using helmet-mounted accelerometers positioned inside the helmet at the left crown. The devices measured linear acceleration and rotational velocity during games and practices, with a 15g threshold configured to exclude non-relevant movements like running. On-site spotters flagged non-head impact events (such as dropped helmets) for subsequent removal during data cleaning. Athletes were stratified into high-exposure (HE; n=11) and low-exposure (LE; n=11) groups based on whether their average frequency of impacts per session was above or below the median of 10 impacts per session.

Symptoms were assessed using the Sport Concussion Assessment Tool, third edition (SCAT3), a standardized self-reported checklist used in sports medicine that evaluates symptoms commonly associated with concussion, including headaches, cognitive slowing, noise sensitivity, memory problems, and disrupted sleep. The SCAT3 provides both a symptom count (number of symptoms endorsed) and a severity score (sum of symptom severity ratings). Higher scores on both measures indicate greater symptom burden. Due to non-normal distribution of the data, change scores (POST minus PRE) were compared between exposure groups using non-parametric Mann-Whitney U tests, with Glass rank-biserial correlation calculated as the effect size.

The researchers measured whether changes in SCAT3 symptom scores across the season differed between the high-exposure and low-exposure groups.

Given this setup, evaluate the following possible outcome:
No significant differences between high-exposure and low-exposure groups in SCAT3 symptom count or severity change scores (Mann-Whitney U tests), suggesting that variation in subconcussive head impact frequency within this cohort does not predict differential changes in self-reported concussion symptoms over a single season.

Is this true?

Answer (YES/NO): YES